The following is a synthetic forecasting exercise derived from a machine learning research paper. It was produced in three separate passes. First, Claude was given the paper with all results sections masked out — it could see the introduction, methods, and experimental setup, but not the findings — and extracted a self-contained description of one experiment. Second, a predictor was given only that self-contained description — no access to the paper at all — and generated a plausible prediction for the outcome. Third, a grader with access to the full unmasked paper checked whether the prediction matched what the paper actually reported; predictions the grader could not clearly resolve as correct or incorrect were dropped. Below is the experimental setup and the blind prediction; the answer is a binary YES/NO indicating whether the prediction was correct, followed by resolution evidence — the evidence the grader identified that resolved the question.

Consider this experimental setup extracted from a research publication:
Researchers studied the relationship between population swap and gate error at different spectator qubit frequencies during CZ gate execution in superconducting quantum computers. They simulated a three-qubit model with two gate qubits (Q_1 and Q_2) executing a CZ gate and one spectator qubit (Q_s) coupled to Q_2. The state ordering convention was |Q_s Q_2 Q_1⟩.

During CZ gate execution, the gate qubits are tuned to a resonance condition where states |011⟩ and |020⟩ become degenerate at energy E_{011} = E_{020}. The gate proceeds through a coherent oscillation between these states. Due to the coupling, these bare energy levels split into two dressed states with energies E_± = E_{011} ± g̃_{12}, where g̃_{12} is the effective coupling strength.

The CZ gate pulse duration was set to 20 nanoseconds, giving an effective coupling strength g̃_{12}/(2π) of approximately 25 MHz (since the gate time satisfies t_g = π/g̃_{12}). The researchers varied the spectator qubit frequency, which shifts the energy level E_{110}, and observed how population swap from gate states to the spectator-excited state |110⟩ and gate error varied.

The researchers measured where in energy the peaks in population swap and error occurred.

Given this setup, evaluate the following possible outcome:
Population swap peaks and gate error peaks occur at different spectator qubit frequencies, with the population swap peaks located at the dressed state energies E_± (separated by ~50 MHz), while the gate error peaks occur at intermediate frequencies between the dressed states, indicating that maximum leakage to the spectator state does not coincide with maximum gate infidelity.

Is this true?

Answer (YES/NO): NO